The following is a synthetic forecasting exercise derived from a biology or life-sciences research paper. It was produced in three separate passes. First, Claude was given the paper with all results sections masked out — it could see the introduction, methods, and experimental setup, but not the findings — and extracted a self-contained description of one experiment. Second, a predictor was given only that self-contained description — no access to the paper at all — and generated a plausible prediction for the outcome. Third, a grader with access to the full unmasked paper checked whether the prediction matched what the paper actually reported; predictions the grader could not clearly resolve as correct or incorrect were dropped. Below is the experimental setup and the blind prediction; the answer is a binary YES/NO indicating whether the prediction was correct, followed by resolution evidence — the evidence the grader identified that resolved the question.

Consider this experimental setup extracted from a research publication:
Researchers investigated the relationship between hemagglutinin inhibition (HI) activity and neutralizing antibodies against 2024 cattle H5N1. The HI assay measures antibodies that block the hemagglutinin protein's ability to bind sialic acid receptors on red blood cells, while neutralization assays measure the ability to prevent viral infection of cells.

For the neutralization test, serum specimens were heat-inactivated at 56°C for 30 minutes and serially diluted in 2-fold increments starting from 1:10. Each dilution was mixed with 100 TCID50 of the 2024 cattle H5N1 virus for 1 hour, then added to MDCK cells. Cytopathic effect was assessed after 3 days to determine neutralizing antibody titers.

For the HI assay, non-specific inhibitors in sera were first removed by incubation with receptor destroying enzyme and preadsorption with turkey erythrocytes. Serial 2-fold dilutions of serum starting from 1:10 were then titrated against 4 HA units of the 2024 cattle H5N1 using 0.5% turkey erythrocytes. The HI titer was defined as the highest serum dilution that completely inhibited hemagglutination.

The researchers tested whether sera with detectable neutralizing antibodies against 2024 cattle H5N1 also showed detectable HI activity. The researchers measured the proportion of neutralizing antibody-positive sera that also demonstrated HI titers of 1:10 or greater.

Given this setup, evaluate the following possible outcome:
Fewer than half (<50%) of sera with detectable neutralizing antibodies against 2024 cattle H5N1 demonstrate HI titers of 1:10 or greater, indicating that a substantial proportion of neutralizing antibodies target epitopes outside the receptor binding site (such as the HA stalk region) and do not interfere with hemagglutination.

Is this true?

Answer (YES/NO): NO